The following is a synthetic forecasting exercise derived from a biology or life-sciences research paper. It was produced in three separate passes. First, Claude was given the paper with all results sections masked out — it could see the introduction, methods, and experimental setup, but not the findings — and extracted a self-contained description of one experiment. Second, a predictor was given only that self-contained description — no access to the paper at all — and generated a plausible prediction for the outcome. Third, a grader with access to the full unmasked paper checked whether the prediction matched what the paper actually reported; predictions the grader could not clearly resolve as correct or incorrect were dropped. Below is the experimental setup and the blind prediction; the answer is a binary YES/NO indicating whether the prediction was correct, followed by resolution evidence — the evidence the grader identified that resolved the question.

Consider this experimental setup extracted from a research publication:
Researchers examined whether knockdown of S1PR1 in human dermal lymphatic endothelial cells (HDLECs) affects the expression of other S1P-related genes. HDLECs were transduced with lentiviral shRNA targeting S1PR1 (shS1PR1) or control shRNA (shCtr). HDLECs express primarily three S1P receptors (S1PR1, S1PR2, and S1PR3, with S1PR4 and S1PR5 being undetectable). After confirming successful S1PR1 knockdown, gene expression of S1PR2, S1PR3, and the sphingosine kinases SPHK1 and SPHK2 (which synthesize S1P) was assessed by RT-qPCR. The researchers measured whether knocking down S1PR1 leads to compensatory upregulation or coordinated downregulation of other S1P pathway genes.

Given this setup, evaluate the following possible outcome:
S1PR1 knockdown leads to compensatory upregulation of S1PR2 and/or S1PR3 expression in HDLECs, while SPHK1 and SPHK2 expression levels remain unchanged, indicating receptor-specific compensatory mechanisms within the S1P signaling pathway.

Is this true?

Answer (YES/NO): NO